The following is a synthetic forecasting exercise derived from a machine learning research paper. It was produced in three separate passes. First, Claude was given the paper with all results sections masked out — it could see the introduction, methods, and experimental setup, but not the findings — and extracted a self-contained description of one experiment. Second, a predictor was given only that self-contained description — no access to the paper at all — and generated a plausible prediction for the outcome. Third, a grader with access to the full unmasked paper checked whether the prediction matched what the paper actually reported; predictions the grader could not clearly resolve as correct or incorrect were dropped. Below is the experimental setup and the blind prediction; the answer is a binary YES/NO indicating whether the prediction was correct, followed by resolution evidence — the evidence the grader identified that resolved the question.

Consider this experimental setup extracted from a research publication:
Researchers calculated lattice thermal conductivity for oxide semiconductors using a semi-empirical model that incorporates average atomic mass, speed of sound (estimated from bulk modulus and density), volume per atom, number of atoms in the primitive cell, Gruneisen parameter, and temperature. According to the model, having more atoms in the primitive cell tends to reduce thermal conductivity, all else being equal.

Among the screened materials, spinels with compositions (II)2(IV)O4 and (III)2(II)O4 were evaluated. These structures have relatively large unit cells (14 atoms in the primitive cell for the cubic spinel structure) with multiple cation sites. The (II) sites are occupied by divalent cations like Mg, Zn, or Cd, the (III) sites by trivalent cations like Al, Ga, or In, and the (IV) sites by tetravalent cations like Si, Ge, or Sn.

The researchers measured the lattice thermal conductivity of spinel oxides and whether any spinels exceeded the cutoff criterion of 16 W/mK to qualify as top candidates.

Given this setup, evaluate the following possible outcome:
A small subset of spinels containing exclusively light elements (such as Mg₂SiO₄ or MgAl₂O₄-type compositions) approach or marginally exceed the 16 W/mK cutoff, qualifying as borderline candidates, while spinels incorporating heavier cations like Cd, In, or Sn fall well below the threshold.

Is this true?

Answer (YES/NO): NO